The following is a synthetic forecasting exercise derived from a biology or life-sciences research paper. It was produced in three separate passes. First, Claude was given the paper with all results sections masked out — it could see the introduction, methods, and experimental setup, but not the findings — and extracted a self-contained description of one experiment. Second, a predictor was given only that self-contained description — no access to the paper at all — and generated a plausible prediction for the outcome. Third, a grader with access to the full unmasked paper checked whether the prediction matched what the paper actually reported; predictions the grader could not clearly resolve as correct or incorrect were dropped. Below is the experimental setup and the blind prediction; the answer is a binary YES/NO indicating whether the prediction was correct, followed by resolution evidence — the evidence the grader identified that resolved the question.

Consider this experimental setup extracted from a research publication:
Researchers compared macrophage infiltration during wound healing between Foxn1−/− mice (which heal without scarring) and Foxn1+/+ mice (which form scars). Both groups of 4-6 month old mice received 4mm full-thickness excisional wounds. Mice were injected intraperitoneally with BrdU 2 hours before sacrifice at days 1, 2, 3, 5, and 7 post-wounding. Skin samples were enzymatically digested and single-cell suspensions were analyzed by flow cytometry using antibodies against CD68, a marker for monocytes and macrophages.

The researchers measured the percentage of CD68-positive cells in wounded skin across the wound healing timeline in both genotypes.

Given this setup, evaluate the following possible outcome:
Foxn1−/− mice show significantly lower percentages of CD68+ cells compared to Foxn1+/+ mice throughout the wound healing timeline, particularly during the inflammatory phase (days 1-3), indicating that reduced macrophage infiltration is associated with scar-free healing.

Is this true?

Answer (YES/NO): NO